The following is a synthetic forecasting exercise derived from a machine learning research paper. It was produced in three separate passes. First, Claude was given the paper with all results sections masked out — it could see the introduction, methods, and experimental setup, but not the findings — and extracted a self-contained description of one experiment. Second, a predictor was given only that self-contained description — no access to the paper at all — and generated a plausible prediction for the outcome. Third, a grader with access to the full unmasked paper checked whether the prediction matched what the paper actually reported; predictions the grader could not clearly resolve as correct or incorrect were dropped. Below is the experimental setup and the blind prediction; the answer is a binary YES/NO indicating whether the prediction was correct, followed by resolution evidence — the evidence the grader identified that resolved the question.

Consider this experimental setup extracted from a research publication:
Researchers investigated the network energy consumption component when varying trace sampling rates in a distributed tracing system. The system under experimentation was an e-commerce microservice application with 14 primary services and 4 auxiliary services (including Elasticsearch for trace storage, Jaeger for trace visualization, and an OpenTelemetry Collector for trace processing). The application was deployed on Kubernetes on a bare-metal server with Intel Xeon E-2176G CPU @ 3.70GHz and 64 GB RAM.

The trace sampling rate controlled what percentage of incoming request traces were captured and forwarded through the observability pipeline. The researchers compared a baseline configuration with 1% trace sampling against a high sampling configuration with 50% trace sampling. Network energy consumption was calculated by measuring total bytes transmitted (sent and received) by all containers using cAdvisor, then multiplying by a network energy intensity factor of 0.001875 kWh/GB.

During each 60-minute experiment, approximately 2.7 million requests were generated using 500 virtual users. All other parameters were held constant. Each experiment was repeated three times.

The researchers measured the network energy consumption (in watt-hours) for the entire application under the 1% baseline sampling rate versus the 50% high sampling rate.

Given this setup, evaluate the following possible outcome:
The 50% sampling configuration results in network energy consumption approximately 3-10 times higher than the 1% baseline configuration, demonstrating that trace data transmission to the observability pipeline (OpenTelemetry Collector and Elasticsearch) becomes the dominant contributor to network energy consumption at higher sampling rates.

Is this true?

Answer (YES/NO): NO